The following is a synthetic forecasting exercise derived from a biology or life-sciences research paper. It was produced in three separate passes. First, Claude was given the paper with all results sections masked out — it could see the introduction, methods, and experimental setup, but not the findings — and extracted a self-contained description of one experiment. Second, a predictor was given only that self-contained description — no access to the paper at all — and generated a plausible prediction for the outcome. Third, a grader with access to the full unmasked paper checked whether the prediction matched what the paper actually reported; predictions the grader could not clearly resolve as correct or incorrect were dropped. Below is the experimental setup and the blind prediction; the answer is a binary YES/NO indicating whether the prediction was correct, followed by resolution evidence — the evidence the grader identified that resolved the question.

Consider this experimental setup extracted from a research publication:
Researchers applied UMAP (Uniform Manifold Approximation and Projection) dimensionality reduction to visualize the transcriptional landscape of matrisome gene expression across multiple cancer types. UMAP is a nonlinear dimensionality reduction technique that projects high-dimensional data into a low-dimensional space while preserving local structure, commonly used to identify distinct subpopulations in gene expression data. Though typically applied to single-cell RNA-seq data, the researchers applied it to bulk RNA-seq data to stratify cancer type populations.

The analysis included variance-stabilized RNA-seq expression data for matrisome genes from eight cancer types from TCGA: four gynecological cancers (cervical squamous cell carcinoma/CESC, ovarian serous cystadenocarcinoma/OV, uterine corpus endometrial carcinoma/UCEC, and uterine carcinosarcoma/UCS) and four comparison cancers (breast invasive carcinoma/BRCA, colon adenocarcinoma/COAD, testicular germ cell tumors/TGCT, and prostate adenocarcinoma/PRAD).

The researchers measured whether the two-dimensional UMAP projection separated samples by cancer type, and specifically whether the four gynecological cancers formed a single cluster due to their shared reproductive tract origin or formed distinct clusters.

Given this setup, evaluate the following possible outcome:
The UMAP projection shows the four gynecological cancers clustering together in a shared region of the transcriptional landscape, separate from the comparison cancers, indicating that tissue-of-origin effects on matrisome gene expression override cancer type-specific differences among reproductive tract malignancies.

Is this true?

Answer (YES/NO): NO